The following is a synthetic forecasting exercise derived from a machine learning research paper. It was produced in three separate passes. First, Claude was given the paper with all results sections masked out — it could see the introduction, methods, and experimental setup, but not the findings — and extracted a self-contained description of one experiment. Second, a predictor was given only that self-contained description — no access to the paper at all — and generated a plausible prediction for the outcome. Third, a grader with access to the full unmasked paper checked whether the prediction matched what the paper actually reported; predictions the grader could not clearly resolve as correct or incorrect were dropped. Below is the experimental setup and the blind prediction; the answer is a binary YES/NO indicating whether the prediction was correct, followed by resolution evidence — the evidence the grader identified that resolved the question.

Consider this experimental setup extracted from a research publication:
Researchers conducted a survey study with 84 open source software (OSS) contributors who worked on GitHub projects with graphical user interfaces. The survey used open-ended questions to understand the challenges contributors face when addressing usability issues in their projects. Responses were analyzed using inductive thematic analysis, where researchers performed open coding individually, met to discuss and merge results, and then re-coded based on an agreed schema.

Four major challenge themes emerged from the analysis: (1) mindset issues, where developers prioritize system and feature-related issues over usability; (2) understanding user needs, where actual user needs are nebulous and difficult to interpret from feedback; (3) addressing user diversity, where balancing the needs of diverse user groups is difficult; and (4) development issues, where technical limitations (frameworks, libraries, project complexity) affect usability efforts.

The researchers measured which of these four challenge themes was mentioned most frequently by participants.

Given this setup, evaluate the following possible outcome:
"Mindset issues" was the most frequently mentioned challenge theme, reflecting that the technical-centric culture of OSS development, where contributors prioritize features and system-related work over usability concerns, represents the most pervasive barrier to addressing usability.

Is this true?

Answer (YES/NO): YES